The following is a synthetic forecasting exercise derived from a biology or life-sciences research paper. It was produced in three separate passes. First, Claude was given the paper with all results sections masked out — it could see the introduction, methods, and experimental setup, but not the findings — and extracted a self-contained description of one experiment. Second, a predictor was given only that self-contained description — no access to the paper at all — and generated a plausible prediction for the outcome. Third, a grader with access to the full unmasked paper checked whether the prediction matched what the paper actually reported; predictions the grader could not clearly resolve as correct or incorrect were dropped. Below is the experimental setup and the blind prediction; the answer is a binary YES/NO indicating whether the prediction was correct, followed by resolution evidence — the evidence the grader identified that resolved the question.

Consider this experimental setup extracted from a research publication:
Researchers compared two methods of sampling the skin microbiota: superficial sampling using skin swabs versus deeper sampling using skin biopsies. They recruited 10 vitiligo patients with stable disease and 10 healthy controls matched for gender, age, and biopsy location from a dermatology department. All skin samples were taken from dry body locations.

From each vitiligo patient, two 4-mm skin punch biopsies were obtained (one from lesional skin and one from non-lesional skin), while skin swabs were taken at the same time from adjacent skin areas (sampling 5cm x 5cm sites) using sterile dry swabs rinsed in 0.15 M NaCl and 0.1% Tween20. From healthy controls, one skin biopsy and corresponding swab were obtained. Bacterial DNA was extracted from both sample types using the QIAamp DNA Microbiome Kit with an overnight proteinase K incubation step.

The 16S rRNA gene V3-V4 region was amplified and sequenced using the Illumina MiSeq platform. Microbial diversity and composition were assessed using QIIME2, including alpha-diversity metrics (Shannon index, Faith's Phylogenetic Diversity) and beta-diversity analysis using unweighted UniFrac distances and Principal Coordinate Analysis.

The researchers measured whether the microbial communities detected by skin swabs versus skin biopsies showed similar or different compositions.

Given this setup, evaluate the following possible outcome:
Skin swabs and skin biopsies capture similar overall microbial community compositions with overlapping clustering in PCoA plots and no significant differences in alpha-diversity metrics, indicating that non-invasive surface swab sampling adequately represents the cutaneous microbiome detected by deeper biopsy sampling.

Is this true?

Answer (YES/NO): NO